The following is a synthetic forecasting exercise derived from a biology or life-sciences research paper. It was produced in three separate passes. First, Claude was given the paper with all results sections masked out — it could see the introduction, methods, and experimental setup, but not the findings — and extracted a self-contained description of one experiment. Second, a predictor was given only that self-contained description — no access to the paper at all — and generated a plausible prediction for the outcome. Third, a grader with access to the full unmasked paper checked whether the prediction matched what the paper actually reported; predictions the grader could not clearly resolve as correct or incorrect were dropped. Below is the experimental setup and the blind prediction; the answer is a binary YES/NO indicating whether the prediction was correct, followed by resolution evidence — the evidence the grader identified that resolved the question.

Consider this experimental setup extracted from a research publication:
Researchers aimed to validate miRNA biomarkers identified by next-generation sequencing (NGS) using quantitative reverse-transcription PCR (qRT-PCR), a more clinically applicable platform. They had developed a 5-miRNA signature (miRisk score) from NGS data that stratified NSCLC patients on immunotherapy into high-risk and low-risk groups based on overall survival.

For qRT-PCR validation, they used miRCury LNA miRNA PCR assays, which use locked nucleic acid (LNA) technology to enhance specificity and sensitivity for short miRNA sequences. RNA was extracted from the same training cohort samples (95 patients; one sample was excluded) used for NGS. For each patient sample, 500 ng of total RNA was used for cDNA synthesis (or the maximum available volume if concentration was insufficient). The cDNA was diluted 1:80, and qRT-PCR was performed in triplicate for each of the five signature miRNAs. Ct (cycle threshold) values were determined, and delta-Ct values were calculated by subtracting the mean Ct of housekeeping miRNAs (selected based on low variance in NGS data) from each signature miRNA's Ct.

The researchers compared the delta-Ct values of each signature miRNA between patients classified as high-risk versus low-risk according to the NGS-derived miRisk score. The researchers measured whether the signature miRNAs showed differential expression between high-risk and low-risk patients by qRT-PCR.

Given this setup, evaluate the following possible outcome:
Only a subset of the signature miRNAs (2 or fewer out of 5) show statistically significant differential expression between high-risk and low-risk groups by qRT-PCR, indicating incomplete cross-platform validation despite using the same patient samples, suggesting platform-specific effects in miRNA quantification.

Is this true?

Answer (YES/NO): NO